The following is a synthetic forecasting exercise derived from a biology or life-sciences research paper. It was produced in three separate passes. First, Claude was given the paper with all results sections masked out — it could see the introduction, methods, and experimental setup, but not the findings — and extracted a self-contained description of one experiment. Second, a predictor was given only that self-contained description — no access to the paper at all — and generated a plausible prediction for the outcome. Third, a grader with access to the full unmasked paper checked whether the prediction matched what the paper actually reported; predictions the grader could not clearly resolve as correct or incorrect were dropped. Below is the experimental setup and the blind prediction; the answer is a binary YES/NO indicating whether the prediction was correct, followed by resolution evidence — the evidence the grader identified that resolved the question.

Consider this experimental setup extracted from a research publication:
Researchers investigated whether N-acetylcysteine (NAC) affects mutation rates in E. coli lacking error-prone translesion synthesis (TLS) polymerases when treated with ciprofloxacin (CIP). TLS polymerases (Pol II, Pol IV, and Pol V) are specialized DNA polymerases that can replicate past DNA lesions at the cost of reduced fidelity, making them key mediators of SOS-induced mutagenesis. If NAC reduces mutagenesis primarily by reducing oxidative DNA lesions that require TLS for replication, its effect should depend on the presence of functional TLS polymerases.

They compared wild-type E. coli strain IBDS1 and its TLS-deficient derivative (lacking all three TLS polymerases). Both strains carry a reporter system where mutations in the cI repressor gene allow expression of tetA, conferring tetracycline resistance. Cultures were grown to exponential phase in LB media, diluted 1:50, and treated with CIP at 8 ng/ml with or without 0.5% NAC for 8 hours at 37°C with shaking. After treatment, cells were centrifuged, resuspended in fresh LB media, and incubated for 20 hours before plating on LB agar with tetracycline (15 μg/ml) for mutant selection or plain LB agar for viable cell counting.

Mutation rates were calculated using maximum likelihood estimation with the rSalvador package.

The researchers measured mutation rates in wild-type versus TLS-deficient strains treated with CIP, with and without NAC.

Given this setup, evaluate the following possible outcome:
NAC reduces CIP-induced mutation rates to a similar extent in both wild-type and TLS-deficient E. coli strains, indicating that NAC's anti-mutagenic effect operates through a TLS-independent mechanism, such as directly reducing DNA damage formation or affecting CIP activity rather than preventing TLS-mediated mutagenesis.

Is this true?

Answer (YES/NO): NO